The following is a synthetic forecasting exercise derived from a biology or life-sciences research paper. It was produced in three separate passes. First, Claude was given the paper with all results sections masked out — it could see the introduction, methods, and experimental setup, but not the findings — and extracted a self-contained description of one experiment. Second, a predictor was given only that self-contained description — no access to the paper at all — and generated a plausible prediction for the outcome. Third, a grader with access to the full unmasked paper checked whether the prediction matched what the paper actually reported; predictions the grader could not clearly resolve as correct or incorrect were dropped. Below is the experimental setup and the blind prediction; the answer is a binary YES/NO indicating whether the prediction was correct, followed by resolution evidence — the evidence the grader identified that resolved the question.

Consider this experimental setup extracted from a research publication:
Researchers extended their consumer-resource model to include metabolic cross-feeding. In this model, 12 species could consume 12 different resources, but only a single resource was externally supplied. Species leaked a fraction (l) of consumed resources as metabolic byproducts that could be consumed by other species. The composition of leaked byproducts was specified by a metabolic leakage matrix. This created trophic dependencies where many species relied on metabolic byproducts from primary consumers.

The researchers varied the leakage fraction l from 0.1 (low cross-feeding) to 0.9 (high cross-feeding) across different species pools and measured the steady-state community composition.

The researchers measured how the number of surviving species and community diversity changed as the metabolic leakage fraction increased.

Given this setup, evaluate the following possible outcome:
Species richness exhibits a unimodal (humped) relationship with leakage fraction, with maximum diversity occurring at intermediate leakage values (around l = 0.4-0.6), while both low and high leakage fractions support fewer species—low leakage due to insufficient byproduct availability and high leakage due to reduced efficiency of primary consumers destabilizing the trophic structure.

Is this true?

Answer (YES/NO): NO